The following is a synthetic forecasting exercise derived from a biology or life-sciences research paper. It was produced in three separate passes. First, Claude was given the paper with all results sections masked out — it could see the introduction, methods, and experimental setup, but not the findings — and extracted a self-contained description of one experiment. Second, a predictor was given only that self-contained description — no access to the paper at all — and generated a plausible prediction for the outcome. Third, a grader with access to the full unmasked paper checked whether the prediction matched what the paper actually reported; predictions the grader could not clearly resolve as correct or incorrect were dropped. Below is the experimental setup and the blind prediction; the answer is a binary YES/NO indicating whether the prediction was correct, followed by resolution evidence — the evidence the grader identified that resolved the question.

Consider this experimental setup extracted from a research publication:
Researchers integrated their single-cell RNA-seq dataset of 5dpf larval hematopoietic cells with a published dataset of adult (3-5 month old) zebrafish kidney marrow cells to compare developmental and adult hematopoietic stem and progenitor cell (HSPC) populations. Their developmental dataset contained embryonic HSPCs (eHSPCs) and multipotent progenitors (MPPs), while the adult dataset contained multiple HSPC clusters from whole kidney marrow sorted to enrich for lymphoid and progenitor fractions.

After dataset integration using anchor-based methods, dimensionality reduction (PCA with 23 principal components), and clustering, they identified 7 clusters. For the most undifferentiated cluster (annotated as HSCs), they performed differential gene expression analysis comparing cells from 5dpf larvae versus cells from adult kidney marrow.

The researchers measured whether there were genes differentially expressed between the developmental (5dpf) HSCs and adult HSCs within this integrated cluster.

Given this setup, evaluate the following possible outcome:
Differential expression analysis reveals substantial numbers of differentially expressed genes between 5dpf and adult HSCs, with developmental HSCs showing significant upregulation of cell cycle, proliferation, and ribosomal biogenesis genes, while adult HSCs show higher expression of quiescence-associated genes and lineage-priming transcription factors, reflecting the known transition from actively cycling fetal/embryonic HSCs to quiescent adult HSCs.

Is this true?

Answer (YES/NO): NO